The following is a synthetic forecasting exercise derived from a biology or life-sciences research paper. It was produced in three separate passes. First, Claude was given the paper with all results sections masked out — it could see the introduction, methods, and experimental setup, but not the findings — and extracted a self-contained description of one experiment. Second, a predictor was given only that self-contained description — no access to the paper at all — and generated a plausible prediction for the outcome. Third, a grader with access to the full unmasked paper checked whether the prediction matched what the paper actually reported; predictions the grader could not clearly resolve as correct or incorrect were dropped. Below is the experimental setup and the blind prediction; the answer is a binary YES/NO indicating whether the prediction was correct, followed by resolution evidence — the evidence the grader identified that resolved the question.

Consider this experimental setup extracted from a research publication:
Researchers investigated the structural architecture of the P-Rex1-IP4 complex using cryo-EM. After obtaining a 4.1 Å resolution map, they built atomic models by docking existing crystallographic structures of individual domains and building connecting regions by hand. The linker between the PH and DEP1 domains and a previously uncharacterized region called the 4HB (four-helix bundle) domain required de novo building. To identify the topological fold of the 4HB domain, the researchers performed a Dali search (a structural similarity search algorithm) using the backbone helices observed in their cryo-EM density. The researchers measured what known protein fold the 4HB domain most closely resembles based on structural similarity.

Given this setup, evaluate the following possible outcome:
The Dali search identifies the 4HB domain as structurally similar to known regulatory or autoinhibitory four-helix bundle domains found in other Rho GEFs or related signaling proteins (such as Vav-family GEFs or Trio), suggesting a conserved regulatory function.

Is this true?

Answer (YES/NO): NO